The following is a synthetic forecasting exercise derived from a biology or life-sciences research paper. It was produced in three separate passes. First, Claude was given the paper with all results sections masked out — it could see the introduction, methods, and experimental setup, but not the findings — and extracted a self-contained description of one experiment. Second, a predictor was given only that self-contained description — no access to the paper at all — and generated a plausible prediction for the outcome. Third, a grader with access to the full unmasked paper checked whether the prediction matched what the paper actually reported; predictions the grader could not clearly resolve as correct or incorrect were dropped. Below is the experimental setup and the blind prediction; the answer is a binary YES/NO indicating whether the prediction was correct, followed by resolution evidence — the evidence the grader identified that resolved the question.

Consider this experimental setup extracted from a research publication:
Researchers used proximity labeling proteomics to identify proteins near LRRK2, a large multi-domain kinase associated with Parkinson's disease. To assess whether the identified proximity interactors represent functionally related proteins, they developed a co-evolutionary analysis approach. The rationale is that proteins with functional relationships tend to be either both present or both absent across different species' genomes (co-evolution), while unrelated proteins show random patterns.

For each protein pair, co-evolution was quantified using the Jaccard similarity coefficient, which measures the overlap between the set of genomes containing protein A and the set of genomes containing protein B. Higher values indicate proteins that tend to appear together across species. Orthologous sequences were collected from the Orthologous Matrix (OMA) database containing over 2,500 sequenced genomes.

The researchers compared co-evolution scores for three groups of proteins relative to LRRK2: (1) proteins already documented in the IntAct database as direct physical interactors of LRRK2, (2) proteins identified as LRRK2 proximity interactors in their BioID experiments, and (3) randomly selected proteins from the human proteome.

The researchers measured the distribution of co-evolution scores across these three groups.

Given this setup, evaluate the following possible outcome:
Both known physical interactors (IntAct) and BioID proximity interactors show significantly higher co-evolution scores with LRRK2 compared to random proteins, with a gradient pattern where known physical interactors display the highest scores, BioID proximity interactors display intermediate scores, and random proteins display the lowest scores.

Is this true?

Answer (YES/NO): NO